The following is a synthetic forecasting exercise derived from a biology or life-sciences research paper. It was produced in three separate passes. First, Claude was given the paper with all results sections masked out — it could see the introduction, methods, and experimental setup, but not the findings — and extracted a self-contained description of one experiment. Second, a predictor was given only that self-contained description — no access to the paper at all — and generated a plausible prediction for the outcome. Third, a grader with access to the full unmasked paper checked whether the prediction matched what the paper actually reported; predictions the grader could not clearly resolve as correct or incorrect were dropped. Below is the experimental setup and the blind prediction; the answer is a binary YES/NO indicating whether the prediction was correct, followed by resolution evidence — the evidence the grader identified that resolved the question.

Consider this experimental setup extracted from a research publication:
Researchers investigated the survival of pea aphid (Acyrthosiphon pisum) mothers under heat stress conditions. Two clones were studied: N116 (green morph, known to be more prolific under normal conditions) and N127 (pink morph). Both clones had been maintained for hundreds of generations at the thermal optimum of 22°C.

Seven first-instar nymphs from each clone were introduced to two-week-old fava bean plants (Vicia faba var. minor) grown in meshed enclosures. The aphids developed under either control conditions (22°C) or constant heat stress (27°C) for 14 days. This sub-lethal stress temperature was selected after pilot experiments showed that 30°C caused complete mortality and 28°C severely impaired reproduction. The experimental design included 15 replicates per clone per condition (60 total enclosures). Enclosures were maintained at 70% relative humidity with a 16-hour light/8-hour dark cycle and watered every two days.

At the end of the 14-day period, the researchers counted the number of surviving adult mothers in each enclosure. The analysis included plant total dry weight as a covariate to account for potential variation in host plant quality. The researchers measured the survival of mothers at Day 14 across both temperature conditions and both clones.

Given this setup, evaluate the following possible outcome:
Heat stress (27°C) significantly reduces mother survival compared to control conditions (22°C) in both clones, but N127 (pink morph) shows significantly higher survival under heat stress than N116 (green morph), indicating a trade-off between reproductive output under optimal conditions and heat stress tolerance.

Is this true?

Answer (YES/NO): NO